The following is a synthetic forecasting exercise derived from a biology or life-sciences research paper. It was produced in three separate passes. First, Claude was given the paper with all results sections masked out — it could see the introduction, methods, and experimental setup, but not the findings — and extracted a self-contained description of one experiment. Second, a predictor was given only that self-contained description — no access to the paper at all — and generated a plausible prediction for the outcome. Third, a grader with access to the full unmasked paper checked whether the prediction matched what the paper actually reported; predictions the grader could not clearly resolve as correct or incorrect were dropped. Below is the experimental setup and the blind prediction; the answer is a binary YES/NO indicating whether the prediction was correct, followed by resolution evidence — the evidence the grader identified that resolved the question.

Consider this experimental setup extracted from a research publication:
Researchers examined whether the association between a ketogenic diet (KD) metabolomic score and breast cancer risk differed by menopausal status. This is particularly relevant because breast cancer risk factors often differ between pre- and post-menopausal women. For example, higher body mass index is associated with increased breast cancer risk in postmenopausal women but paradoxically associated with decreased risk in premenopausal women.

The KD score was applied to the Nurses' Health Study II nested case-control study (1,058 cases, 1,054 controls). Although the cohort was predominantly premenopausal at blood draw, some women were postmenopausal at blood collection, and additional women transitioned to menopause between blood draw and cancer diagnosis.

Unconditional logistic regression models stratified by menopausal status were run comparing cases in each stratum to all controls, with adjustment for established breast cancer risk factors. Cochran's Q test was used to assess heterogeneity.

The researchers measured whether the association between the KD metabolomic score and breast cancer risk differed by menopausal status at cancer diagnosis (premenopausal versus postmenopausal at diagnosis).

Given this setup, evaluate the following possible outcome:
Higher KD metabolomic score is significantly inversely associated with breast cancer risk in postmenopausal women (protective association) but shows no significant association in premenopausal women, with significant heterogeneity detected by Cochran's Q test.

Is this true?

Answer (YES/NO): NO